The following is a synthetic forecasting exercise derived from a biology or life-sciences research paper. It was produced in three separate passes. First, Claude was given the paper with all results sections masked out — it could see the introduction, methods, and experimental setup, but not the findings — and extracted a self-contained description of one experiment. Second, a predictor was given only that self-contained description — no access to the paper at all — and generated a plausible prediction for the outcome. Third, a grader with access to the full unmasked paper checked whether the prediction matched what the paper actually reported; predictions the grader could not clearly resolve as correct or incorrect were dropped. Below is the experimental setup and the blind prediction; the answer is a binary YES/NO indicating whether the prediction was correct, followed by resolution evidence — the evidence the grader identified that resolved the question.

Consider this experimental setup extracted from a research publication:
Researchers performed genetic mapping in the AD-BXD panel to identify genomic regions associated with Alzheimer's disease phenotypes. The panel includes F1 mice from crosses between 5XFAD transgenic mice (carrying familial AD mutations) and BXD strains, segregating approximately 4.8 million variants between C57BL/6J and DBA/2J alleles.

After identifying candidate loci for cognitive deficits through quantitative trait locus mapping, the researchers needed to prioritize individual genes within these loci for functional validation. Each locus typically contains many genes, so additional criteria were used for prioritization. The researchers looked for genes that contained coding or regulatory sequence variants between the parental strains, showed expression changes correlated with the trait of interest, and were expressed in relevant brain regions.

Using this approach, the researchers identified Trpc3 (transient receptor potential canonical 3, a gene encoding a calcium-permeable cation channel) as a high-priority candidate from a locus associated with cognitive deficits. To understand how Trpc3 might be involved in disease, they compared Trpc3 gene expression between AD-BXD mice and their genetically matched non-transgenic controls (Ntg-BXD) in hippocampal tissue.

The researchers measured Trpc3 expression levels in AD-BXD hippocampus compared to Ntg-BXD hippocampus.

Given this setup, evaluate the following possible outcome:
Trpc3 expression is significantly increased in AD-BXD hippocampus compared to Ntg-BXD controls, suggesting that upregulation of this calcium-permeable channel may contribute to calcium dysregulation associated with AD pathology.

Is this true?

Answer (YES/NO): YES